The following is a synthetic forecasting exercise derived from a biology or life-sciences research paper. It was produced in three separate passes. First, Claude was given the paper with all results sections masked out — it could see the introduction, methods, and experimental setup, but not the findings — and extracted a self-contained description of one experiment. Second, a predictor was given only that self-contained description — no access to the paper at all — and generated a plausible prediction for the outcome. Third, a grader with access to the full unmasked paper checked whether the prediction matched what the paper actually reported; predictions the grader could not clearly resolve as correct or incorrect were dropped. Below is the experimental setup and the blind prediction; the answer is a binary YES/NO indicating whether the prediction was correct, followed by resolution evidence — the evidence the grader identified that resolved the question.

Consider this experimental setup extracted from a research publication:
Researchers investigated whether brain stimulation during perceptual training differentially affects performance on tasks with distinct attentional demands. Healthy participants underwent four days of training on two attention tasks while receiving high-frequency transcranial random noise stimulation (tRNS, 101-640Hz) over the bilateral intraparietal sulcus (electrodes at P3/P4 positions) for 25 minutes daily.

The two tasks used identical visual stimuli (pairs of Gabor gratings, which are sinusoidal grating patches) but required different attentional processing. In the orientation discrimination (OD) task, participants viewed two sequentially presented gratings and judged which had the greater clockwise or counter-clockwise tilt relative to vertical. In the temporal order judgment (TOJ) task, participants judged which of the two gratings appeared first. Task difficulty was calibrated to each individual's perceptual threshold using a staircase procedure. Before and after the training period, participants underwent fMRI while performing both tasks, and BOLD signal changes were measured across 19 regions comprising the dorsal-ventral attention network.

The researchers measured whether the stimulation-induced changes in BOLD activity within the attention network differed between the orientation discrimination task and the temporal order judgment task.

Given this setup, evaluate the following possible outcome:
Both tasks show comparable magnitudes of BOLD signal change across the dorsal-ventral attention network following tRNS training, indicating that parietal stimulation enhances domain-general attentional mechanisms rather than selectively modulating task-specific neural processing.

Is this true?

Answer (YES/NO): NO